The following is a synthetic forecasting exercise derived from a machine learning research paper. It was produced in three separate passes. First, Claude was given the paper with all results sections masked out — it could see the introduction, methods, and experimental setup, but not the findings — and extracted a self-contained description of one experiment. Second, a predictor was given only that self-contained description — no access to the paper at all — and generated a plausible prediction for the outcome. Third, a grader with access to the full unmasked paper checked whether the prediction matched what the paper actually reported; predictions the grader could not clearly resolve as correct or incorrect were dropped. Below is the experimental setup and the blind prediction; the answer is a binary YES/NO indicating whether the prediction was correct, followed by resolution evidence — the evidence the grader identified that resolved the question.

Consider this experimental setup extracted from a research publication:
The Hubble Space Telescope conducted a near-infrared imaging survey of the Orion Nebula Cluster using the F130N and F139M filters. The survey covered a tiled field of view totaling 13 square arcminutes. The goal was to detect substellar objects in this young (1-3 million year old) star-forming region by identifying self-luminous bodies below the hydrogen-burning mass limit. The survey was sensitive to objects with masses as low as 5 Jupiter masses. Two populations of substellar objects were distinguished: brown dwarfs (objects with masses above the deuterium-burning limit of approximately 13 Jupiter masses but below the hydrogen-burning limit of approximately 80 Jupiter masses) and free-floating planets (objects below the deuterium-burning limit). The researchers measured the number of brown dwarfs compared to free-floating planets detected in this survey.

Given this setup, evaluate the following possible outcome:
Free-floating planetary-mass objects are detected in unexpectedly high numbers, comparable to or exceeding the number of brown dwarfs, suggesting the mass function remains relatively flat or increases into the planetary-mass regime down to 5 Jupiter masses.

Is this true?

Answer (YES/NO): NO